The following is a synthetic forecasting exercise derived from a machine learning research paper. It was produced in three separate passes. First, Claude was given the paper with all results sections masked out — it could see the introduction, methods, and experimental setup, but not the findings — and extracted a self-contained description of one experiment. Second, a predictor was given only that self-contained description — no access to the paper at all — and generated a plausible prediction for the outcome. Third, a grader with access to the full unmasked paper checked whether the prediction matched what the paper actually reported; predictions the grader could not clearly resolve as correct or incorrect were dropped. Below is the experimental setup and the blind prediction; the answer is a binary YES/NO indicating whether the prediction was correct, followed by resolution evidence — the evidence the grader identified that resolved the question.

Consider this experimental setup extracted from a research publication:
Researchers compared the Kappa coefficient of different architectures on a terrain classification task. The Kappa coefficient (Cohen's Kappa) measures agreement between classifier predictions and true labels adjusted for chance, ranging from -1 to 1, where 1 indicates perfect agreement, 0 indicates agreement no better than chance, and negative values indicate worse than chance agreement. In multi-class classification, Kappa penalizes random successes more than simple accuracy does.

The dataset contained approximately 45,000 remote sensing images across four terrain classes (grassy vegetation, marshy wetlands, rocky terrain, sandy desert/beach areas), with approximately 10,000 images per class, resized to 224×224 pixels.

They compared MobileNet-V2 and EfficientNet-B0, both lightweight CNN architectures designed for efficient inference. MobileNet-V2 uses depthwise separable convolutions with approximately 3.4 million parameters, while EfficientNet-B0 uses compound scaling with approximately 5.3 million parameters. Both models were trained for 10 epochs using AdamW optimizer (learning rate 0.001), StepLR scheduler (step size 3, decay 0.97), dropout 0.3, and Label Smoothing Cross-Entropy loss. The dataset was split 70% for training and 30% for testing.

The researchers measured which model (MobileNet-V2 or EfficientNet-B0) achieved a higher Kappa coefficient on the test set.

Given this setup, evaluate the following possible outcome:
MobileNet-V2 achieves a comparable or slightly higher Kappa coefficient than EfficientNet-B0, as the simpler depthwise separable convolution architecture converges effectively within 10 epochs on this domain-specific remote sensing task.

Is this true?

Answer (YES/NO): NO